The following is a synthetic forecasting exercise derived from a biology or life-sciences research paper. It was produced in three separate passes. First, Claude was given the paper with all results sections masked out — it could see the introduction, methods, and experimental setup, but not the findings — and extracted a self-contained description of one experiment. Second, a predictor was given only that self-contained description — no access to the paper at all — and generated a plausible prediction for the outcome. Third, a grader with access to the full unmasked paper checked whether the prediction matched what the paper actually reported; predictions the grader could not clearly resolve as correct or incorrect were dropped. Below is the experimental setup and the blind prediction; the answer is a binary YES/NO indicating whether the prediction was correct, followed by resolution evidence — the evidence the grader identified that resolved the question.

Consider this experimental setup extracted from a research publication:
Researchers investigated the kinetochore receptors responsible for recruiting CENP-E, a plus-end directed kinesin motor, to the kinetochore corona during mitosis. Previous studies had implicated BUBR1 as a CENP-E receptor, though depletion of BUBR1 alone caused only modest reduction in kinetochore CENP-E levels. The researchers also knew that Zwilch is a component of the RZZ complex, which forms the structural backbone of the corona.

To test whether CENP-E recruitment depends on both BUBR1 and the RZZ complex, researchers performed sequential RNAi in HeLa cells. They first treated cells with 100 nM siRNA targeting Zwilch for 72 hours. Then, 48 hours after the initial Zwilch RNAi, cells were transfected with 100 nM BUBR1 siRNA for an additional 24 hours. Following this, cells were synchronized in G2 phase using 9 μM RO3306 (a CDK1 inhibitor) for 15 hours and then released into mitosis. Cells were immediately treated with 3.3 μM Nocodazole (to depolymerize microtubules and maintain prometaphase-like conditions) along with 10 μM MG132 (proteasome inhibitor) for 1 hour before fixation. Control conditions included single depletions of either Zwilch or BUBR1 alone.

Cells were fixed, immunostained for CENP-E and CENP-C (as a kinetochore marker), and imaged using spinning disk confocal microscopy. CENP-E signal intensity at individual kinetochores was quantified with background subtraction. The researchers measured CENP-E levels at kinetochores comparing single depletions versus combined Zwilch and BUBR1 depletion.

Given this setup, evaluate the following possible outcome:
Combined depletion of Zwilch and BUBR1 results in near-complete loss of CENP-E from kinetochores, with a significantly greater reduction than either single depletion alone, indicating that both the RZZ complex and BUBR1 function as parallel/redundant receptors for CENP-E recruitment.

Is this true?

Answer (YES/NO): YES